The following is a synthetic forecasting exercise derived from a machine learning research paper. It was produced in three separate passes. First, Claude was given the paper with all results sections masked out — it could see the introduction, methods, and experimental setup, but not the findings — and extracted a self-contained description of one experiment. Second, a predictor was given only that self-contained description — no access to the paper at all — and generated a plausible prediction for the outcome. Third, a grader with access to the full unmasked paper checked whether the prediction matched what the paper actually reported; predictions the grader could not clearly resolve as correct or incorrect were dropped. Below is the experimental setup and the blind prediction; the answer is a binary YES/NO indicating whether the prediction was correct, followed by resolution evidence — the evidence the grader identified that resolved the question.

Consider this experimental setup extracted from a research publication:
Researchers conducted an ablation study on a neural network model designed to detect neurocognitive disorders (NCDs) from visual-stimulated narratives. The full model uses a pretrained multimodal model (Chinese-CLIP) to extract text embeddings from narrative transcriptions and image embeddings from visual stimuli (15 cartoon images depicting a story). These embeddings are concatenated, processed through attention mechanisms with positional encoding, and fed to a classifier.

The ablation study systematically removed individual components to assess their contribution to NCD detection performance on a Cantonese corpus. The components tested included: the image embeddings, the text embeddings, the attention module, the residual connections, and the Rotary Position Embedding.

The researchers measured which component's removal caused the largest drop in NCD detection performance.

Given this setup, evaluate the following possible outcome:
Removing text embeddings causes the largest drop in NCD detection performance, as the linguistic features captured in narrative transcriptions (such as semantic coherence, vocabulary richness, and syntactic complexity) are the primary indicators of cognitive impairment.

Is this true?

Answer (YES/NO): NO